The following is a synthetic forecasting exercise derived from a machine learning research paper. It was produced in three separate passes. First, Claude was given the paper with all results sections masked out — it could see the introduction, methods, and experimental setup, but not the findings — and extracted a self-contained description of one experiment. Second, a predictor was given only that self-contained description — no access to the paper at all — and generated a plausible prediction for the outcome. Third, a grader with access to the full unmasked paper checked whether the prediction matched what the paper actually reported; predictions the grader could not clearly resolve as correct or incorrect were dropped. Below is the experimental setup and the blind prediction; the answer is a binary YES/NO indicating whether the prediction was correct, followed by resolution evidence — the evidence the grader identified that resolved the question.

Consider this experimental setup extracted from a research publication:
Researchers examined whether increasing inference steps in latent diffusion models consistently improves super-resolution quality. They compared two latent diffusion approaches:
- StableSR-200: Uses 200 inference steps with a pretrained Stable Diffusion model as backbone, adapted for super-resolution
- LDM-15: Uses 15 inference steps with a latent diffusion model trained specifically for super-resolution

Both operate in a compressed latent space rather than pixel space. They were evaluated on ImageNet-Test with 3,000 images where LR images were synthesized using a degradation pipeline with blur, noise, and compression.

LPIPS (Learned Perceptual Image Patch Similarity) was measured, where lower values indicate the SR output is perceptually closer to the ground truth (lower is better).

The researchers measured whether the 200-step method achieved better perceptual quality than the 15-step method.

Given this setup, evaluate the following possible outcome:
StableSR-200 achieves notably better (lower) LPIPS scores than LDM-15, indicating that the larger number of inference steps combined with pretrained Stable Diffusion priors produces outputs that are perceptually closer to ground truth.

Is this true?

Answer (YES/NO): NO